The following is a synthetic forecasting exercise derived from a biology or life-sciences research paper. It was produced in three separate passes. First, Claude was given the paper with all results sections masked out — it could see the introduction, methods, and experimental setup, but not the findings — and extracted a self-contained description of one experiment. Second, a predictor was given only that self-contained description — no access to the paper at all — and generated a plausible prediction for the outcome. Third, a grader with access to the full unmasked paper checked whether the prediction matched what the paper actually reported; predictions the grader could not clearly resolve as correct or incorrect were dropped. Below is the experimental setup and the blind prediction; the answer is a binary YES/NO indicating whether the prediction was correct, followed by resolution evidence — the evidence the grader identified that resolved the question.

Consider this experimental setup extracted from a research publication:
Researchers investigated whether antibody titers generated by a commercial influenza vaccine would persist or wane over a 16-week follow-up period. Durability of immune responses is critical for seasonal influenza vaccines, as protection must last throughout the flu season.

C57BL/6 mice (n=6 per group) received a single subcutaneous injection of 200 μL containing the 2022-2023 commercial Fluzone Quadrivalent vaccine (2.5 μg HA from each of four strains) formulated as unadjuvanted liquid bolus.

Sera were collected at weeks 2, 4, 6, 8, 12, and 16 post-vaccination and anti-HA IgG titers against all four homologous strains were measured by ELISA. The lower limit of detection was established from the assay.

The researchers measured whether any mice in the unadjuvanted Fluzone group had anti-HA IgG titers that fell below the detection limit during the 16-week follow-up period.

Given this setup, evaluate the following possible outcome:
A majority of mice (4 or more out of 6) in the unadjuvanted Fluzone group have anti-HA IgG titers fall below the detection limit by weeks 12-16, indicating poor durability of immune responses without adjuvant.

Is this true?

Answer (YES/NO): NO